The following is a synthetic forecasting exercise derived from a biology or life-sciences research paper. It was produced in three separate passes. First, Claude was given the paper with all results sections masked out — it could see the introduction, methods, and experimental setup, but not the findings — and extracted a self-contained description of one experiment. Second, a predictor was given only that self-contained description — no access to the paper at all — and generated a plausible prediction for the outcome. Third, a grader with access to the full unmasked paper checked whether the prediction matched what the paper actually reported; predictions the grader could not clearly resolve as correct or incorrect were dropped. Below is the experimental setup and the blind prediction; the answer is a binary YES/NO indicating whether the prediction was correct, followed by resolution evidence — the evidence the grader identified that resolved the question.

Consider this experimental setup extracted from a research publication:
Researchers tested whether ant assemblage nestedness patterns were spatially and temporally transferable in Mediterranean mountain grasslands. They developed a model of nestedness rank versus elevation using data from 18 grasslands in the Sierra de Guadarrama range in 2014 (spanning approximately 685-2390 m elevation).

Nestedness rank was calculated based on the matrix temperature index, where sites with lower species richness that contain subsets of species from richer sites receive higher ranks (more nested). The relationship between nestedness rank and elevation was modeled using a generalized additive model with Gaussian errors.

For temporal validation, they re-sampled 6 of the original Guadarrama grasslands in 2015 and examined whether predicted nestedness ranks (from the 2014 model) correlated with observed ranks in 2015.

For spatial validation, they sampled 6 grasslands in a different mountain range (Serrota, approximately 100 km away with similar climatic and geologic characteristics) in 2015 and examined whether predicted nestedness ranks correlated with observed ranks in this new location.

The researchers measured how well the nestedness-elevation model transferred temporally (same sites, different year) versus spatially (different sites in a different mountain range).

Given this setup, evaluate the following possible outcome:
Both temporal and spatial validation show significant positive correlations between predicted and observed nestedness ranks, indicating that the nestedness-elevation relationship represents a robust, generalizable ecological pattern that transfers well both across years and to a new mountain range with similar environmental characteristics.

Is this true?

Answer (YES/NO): NO